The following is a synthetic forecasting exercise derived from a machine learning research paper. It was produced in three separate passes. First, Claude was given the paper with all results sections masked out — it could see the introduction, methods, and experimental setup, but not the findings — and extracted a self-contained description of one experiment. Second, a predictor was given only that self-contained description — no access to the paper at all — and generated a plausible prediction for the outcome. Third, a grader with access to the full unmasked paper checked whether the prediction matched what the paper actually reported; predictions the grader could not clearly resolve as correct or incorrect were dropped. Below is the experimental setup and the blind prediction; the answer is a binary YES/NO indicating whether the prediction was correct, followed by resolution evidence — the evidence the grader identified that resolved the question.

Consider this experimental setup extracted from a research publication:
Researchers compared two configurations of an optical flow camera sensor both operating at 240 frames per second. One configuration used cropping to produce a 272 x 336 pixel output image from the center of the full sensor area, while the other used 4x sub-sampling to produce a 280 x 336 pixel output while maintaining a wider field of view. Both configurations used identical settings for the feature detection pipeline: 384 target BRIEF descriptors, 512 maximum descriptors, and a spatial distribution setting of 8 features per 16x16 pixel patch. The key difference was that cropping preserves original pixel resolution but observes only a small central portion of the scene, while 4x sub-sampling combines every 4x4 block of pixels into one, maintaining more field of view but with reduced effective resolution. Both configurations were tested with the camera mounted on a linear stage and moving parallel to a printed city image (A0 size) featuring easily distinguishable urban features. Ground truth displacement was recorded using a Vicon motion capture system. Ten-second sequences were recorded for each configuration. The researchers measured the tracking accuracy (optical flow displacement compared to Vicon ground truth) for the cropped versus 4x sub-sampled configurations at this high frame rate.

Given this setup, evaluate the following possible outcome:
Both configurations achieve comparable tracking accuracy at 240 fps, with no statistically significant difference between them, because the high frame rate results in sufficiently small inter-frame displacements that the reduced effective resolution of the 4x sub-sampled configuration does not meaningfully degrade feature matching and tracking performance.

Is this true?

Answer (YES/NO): NO